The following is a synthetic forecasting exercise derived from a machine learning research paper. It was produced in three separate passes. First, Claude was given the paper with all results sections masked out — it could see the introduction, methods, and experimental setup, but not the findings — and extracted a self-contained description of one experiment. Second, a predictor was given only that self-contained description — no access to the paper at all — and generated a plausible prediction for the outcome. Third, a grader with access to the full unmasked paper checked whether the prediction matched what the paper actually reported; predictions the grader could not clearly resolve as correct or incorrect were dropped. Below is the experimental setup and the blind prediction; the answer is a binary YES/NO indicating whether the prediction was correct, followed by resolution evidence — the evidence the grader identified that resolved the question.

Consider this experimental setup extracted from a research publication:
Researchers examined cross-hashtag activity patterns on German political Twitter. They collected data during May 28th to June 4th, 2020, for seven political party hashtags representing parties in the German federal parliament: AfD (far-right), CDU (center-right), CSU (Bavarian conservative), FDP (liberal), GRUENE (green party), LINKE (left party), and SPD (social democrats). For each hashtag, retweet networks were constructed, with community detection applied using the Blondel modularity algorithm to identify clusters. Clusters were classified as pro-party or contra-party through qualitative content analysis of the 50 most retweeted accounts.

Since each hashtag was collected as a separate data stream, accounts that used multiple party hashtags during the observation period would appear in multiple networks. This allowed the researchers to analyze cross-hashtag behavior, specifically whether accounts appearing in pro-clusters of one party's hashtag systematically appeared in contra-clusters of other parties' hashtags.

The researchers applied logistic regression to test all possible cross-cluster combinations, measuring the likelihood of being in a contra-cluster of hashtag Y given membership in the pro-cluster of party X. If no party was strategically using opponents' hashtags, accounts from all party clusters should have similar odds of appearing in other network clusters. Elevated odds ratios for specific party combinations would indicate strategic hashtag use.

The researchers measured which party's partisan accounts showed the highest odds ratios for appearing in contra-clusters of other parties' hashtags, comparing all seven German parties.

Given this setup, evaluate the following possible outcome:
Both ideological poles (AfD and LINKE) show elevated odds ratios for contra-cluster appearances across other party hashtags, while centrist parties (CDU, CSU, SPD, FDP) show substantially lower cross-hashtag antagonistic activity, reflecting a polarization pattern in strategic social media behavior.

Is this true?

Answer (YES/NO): NO